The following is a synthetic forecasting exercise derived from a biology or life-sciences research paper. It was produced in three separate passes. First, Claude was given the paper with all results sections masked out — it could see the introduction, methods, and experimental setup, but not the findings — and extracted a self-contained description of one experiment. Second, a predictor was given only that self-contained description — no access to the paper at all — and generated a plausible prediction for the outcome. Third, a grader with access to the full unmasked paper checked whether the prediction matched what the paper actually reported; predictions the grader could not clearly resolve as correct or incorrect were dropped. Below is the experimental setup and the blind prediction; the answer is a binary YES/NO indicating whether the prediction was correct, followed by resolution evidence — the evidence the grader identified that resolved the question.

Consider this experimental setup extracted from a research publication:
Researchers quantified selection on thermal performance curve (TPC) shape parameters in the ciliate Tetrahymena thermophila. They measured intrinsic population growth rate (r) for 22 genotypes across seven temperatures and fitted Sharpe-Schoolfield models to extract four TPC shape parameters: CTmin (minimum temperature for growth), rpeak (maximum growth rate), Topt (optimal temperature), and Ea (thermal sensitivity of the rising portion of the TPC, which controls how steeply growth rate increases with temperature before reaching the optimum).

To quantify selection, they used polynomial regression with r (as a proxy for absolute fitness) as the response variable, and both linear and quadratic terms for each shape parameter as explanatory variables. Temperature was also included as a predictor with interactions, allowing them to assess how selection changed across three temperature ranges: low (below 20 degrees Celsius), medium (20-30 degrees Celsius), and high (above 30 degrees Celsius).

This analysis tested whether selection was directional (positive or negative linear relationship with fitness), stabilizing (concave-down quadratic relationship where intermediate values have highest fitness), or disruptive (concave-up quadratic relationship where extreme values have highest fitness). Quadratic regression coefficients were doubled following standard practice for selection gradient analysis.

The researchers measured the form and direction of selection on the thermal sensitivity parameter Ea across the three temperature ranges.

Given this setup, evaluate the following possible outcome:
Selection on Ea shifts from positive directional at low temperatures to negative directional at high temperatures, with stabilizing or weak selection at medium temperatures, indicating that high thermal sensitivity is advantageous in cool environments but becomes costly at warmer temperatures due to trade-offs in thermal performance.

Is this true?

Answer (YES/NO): NO